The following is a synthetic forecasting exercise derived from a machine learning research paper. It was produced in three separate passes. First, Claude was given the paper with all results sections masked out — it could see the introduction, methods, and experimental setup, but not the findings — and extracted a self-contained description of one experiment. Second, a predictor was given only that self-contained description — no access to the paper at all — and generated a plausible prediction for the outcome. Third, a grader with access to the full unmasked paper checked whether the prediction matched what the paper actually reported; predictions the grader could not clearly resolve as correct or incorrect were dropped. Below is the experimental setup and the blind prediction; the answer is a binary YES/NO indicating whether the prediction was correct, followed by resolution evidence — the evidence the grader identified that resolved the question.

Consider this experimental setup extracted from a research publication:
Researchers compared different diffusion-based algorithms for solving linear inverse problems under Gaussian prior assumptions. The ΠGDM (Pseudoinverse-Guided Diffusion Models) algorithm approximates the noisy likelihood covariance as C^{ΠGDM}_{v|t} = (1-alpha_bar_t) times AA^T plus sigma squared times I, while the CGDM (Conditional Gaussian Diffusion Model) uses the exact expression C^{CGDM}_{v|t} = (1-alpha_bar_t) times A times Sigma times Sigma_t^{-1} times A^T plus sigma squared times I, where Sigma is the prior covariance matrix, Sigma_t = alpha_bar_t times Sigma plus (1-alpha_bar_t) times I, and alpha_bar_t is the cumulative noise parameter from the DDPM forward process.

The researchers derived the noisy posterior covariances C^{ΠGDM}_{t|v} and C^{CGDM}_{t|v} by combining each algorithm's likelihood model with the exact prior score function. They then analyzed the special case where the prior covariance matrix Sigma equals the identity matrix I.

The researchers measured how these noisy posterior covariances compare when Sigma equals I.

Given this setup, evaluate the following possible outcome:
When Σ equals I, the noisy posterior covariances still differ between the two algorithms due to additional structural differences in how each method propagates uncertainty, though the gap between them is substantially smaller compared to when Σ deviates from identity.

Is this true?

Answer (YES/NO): NO